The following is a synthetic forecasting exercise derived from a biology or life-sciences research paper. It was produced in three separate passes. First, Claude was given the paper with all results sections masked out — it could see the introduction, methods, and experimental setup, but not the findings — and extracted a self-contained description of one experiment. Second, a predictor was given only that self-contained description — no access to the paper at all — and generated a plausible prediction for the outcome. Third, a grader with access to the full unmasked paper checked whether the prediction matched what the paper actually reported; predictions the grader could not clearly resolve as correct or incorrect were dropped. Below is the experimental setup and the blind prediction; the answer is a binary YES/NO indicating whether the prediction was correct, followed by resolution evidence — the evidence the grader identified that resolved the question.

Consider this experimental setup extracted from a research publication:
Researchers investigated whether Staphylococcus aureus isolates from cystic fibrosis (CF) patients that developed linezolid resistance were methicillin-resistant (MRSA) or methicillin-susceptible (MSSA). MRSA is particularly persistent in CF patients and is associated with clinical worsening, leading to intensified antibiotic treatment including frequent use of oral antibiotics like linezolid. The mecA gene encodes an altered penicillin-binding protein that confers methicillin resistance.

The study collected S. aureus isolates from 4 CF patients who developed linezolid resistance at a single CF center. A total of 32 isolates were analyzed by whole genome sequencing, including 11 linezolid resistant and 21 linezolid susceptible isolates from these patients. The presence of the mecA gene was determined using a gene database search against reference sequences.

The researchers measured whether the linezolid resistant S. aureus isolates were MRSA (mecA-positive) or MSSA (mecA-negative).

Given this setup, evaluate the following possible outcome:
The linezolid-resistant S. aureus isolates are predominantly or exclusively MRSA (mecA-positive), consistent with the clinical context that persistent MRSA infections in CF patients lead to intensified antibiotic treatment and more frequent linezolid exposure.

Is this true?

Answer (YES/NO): YES